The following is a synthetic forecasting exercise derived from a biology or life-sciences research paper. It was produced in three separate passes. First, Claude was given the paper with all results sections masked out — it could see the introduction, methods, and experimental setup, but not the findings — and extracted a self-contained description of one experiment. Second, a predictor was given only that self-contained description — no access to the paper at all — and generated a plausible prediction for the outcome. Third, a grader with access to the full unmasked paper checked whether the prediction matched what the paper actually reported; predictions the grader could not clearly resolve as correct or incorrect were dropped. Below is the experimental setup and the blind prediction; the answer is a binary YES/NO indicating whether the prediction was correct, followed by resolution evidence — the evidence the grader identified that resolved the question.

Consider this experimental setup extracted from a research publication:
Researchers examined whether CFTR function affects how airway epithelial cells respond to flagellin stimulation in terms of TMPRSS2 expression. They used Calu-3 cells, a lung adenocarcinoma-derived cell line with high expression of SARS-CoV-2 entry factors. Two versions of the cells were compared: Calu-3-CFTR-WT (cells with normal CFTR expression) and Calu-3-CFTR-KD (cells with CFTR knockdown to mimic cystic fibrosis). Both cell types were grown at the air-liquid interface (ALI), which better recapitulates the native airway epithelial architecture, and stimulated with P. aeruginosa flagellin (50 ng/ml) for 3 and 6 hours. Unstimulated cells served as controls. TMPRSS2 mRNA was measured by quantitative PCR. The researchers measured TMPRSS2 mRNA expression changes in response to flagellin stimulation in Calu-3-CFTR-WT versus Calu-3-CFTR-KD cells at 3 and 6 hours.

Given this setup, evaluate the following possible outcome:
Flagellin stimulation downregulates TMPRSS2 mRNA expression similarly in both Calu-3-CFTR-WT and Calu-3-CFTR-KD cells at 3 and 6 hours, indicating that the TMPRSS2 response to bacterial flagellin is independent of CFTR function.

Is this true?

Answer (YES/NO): NO